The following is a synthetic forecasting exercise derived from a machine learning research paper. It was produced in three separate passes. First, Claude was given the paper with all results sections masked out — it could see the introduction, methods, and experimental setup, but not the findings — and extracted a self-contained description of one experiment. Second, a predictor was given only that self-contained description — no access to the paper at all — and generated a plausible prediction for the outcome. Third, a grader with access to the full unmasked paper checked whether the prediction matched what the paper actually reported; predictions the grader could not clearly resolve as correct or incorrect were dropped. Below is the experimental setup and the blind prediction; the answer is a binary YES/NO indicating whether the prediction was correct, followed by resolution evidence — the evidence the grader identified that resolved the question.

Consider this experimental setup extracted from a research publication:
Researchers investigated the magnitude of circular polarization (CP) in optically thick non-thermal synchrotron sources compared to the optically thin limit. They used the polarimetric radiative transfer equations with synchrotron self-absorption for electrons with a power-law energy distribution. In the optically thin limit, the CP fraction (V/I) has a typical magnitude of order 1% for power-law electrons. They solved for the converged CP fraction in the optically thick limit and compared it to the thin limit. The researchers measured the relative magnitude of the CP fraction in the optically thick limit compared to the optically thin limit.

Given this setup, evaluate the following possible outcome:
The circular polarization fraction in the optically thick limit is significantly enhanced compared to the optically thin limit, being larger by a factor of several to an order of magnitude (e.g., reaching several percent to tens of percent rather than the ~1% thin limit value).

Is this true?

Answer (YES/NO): NO